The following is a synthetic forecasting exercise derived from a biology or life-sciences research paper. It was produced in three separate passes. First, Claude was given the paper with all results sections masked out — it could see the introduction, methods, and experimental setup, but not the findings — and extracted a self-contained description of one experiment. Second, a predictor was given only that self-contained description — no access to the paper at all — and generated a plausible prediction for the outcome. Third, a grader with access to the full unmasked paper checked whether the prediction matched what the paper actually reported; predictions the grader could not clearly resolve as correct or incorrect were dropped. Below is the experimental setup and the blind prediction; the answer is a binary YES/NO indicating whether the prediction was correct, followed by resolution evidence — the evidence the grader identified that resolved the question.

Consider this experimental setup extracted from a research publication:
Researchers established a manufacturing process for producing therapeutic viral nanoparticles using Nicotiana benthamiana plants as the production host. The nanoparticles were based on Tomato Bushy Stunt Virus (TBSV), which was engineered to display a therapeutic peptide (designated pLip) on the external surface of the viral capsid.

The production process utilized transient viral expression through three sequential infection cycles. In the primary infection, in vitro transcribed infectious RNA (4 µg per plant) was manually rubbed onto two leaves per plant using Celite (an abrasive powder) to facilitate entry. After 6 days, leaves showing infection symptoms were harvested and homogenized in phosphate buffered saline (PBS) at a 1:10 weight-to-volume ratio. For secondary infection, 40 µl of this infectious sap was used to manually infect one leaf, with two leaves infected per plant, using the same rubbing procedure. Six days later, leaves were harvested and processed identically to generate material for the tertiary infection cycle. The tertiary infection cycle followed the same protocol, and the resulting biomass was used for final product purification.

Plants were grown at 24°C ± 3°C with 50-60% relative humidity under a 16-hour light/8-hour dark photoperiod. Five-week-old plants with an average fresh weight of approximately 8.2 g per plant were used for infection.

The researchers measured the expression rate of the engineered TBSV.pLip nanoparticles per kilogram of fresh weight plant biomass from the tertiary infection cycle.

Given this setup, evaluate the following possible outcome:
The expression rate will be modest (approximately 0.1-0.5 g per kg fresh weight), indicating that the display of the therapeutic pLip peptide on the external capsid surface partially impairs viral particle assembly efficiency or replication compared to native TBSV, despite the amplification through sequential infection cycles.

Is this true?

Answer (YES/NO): YES